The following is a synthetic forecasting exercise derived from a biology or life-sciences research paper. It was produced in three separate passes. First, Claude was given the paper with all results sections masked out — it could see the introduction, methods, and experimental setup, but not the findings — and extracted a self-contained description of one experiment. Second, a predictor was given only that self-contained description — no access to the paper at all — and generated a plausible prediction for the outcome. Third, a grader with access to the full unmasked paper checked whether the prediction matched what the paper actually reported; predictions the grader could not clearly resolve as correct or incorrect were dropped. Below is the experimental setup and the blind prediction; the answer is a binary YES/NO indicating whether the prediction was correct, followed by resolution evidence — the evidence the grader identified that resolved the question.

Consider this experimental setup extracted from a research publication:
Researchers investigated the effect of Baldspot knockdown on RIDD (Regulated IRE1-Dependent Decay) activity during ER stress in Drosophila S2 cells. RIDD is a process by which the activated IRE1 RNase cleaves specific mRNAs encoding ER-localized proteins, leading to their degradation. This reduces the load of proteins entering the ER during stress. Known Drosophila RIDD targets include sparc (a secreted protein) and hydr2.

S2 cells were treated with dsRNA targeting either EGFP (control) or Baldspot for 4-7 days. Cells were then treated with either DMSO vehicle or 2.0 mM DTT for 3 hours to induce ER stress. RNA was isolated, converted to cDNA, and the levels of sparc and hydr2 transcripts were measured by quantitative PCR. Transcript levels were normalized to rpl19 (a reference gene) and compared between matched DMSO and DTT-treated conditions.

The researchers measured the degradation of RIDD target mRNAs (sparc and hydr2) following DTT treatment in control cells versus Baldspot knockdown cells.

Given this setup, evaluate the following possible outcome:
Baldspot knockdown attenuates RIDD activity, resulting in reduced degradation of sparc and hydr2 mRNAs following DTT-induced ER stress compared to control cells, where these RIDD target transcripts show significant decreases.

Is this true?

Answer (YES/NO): NO